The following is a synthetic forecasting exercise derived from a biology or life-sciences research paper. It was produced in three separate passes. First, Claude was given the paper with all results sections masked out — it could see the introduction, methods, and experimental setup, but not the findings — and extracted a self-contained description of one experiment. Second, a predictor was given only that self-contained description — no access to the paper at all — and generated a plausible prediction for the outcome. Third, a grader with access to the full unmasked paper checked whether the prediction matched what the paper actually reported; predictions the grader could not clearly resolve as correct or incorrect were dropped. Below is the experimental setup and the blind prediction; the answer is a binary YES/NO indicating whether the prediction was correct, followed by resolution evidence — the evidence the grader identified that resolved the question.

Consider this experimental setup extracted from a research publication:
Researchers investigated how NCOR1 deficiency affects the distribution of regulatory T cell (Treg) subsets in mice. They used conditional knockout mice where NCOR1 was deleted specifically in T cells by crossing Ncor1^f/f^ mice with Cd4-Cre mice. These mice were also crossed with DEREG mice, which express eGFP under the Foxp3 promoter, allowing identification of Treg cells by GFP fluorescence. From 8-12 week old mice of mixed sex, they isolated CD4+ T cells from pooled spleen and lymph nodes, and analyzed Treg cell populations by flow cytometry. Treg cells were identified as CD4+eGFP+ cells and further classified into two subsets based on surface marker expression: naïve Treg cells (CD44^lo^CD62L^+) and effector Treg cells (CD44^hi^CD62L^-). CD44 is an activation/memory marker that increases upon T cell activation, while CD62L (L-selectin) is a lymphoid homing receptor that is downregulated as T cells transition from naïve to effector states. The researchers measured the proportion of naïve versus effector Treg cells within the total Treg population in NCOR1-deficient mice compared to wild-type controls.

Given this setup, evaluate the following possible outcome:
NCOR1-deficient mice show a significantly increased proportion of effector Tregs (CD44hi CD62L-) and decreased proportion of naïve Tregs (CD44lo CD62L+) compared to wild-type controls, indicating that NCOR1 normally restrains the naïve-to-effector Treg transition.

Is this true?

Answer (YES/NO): YES